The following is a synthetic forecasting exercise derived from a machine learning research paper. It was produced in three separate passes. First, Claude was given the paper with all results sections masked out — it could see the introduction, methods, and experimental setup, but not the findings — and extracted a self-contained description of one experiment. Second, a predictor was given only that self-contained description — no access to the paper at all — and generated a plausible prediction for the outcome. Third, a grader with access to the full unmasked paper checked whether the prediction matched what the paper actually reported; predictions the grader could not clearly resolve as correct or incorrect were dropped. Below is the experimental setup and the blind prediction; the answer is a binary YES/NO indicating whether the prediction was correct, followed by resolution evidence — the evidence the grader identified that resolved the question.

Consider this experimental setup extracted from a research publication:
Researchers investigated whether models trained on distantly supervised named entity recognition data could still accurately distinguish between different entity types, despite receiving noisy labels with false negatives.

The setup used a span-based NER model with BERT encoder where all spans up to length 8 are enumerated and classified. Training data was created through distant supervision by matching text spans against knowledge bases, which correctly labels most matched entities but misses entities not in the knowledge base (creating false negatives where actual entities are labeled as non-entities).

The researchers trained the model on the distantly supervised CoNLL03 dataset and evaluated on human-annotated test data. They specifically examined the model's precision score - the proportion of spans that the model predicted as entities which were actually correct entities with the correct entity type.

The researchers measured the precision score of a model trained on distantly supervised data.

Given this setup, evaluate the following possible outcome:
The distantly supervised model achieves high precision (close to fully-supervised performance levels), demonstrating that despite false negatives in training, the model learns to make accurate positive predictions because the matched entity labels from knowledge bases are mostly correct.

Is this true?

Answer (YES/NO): YES